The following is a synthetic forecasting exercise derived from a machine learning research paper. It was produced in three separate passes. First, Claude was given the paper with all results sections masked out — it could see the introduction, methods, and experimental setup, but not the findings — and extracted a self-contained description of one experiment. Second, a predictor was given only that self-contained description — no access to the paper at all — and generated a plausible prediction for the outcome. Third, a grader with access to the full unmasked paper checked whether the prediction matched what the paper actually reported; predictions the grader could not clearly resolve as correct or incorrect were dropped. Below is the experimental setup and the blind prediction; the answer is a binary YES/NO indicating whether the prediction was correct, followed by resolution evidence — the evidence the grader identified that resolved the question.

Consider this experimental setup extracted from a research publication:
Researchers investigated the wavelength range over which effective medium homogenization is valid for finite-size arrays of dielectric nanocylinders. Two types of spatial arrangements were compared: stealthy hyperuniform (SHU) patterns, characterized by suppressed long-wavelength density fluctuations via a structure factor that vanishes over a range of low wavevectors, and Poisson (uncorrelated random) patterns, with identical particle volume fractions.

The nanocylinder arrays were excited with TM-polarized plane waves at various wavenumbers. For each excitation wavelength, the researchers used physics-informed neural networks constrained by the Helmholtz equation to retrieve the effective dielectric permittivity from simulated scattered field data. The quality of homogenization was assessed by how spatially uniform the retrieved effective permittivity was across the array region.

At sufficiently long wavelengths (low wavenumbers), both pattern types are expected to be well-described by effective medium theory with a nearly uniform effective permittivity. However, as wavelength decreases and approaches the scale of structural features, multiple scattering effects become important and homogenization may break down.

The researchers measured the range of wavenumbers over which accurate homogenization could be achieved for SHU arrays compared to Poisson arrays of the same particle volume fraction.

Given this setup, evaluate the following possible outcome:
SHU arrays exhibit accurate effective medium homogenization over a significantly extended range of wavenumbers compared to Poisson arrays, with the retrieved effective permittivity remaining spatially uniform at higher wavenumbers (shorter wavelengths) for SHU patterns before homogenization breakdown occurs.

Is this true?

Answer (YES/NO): YES